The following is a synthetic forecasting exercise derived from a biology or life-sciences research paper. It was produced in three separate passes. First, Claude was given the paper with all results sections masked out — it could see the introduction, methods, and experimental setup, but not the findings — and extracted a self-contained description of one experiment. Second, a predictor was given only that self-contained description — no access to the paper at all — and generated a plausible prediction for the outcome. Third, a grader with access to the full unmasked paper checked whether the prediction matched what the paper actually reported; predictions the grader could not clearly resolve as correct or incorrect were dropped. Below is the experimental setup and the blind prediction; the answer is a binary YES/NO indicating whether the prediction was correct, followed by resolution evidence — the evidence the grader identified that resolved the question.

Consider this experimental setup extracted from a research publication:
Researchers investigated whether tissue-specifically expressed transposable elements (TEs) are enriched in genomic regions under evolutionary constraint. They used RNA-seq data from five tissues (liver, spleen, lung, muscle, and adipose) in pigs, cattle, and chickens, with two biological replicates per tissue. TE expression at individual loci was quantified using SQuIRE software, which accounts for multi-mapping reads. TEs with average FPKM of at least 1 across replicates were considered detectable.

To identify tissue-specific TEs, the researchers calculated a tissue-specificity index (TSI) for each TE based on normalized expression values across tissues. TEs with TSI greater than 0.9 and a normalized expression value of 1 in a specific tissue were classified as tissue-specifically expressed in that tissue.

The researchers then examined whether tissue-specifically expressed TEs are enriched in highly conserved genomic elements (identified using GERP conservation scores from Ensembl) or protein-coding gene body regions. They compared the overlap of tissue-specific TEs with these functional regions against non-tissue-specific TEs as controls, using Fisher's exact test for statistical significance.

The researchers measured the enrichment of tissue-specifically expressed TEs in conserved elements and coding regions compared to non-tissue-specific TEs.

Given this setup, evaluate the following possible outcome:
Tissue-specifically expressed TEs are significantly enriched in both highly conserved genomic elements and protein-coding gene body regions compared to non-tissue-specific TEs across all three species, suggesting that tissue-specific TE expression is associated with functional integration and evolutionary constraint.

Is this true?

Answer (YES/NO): NO